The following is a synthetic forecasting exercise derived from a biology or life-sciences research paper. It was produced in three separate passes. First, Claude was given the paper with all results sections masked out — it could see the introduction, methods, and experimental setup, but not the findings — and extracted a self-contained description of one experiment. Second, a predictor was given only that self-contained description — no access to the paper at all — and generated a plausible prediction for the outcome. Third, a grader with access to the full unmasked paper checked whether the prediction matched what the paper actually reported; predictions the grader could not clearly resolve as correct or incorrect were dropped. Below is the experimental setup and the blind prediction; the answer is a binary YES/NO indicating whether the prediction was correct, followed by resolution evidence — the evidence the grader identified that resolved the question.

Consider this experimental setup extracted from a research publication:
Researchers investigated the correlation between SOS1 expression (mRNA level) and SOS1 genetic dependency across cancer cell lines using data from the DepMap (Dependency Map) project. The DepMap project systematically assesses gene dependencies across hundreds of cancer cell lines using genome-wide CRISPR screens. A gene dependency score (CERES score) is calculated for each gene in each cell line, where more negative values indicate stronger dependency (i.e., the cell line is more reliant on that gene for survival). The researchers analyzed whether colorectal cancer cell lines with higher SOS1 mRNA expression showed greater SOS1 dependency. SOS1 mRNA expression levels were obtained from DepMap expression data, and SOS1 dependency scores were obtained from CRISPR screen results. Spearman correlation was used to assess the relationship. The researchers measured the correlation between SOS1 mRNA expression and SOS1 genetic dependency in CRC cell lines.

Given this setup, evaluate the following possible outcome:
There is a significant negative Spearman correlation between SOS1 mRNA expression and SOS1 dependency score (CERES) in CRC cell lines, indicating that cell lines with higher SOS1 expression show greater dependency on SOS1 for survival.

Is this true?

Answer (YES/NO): NO